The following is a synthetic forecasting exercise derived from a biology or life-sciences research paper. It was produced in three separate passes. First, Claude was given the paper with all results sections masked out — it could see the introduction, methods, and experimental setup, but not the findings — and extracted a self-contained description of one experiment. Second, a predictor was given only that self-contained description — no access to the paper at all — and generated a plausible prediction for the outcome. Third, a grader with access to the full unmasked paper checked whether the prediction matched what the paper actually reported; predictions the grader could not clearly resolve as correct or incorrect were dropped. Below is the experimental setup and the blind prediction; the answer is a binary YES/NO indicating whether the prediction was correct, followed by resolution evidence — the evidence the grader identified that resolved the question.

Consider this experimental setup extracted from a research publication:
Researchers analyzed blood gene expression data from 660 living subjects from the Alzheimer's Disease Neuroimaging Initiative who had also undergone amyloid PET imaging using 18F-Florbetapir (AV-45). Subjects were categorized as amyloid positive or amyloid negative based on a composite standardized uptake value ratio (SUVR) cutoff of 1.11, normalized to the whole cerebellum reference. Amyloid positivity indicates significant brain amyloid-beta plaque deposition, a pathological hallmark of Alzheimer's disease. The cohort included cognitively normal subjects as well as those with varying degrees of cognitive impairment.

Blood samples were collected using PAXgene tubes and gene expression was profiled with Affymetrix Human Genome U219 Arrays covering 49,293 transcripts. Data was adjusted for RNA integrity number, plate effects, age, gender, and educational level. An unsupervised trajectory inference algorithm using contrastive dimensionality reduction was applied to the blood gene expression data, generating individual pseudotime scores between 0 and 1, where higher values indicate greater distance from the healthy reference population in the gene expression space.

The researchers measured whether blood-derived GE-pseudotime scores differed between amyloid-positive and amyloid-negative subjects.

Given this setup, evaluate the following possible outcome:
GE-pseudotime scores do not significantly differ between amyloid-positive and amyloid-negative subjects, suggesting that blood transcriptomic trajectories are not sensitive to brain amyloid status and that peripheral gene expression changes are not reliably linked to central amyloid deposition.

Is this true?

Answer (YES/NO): NO